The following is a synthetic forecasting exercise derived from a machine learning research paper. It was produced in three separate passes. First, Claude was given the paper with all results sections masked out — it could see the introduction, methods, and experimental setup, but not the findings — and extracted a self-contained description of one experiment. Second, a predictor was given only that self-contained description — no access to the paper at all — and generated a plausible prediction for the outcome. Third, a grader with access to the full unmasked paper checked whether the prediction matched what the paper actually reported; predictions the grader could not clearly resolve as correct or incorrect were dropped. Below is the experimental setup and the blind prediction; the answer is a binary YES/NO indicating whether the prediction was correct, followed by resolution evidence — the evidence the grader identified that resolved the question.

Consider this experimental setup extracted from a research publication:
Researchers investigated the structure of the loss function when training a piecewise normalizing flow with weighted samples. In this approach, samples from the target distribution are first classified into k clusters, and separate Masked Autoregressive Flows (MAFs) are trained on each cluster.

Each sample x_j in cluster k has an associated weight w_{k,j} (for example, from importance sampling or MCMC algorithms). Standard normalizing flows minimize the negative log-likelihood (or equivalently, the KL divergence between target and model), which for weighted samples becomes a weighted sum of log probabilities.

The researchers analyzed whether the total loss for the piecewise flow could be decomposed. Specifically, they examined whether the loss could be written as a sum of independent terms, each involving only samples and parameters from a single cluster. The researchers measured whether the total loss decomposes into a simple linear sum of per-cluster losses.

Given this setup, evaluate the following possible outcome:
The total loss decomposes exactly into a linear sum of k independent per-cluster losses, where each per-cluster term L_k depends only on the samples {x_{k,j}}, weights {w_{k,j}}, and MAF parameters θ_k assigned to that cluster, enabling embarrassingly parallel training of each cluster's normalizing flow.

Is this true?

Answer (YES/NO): YES